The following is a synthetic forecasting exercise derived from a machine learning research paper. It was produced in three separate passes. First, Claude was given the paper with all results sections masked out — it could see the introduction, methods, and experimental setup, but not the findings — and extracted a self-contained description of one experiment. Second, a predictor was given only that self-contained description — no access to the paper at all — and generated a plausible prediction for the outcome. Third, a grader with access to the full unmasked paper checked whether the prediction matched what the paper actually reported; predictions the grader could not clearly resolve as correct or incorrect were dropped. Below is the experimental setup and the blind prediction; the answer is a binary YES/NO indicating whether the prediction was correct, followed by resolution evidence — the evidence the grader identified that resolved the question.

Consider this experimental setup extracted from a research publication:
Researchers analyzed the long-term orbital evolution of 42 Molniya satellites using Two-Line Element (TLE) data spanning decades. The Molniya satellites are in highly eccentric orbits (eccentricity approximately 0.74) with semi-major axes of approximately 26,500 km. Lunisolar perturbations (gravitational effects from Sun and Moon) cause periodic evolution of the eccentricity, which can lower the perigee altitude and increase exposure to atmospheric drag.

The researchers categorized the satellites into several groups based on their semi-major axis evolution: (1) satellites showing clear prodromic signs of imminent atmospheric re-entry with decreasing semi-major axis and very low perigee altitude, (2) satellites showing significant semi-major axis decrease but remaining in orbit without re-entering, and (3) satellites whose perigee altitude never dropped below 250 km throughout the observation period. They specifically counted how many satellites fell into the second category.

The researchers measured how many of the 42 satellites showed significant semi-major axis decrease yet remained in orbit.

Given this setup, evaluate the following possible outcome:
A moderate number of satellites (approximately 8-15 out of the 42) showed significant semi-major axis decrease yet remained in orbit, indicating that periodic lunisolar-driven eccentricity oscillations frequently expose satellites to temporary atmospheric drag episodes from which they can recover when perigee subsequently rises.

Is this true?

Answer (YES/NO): NO